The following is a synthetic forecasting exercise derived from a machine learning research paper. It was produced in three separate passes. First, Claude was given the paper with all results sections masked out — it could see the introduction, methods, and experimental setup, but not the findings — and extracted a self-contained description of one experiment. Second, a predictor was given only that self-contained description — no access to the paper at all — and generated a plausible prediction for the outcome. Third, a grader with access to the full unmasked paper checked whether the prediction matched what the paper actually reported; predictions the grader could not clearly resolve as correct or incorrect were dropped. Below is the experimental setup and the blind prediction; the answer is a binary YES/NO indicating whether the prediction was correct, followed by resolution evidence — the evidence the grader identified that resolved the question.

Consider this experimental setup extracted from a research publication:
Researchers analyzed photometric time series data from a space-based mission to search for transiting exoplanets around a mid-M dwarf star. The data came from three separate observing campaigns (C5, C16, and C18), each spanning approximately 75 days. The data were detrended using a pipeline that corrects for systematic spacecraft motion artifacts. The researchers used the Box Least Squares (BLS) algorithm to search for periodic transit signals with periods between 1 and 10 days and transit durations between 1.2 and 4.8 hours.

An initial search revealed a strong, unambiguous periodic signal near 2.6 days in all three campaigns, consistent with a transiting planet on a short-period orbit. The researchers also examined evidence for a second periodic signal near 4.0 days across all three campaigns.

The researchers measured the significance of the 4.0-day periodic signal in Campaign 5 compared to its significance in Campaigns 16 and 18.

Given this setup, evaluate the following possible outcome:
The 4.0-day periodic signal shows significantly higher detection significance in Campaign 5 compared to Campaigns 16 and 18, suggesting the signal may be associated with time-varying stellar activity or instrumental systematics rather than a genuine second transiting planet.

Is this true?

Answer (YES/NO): NO